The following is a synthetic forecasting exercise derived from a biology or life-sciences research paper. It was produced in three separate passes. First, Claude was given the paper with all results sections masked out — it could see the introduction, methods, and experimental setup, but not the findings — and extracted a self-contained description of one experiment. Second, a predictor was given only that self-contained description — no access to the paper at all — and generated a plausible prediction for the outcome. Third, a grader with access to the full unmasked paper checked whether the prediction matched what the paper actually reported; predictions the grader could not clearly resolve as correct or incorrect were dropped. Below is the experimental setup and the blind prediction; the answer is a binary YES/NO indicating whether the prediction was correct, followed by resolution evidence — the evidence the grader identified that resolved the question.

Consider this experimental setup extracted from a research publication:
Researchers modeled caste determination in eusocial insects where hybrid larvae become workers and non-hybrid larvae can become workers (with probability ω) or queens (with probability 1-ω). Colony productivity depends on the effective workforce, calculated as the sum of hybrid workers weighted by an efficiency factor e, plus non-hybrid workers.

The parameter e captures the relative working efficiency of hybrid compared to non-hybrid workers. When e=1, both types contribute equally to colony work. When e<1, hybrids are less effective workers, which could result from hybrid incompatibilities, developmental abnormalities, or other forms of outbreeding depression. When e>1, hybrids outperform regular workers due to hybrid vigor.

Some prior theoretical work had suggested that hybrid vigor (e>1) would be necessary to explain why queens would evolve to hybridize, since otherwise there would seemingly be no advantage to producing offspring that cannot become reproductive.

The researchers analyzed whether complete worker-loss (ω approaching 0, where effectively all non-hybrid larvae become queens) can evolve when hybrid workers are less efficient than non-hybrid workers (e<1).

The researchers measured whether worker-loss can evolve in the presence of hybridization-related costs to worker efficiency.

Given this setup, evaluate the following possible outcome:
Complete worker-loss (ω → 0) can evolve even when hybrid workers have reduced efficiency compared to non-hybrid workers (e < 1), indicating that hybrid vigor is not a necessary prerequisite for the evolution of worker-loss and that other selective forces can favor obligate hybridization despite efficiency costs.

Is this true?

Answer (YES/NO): YES